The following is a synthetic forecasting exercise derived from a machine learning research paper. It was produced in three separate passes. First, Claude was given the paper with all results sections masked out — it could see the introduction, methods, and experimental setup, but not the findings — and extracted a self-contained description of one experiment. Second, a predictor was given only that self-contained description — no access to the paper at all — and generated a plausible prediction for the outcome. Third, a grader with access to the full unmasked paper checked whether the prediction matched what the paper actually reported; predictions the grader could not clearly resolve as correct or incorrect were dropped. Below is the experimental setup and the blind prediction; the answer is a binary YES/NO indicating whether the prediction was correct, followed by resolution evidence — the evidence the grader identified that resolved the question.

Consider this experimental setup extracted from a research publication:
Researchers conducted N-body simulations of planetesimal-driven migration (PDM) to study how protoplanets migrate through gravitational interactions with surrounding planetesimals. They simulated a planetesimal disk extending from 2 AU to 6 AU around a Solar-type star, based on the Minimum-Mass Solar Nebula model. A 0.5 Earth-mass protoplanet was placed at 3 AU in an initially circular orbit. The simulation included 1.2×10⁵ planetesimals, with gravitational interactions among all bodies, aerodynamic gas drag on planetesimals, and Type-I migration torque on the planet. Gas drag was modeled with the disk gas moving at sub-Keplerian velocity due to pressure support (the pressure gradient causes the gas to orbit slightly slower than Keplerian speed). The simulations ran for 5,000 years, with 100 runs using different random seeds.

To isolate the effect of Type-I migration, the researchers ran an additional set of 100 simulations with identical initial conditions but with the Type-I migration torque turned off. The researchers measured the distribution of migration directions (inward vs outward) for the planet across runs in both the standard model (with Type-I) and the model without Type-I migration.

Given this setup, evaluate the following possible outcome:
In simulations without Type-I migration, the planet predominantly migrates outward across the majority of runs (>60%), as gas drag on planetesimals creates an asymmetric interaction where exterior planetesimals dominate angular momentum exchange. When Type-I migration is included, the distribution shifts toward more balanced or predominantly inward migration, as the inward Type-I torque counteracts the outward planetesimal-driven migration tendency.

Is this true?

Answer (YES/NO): NO